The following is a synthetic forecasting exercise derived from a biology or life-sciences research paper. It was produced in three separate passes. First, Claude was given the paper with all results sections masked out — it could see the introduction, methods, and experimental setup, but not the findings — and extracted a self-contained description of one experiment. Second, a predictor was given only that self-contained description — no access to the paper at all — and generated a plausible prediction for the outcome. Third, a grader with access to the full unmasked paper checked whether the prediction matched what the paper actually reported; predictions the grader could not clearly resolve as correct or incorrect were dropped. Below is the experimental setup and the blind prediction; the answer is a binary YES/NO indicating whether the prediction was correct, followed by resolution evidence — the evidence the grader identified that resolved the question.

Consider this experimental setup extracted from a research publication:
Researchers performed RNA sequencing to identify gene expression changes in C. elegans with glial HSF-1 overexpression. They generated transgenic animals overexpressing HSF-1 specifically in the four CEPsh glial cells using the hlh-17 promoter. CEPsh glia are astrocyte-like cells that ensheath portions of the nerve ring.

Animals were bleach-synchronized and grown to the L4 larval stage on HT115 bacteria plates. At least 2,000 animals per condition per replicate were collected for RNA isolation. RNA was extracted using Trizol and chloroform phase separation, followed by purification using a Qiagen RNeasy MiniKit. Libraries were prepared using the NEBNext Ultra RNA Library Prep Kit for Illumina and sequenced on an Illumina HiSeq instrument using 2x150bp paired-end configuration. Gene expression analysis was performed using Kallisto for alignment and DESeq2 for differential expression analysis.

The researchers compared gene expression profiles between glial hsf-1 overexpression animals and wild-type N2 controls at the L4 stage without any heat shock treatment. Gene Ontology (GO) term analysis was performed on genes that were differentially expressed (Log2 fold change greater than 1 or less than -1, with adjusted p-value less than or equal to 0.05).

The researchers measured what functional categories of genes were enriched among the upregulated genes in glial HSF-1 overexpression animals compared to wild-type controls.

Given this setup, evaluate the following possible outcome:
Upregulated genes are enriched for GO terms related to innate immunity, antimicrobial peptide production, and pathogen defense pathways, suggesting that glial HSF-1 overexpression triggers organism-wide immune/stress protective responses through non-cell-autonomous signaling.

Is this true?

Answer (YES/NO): YES